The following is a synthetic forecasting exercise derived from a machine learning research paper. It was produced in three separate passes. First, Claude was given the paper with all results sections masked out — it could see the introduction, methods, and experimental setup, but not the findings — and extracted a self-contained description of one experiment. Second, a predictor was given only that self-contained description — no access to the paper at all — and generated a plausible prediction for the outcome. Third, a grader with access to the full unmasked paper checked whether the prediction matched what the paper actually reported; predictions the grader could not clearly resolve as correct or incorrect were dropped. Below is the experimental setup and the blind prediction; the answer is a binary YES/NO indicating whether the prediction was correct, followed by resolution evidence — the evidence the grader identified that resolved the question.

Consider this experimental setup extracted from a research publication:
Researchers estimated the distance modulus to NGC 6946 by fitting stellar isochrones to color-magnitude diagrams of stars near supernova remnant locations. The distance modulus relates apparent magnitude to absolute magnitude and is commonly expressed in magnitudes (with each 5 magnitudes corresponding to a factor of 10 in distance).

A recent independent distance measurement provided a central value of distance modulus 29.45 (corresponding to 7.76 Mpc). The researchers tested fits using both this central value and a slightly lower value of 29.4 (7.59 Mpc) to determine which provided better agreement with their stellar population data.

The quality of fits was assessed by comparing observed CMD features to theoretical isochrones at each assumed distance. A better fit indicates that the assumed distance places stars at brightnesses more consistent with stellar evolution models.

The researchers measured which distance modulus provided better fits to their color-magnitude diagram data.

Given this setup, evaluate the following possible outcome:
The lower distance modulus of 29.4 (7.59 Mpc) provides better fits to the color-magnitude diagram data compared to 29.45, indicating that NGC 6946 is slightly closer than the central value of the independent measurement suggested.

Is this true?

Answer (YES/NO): YES